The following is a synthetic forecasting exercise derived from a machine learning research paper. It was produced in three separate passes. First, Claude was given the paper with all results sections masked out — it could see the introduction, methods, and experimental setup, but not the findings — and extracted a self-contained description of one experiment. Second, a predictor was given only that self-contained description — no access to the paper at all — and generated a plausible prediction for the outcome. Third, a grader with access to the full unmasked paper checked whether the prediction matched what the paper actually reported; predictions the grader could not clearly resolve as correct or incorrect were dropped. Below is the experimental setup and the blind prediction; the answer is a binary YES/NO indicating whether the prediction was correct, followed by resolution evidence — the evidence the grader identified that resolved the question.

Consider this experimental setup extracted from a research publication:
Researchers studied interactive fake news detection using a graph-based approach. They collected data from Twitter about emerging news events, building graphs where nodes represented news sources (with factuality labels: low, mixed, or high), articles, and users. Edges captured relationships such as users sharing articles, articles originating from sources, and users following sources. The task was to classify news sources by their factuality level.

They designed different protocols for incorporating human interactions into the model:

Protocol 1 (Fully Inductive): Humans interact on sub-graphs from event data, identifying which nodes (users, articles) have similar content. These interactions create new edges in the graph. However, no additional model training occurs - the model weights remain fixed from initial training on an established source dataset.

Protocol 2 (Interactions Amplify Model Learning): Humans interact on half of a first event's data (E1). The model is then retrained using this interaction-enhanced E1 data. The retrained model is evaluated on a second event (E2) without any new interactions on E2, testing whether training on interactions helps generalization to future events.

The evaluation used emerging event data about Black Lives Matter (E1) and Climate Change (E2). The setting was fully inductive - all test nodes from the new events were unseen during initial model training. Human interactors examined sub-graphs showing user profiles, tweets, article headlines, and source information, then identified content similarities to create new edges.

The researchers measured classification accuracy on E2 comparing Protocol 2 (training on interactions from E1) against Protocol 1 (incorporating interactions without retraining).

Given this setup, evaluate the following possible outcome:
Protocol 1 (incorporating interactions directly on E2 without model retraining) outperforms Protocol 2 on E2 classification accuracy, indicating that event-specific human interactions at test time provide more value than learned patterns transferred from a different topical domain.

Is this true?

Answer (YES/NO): NO